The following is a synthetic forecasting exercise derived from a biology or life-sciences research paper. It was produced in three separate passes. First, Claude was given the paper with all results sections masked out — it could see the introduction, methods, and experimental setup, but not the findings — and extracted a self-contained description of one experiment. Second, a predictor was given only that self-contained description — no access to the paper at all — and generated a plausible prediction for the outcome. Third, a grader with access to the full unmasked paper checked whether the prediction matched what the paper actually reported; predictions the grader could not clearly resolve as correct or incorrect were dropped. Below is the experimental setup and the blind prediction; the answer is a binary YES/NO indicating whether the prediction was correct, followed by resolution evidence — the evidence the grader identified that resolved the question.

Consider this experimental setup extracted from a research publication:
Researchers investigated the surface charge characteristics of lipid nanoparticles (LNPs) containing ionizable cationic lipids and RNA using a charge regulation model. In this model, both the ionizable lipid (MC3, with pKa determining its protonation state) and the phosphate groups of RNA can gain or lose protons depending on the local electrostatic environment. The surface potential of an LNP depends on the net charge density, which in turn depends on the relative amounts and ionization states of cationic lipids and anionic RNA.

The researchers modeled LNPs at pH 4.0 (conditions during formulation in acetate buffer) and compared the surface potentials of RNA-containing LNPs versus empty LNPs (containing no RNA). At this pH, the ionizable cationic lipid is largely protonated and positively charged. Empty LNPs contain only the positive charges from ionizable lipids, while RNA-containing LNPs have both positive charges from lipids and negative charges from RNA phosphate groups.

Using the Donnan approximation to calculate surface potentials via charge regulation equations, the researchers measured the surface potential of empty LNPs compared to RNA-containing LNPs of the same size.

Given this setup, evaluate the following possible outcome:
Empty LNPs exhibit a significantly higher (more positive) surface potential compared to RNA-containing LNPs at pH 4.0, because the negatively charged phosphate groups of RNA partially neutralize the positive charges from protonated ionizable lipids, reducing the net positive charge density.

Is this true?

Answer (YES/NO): YES